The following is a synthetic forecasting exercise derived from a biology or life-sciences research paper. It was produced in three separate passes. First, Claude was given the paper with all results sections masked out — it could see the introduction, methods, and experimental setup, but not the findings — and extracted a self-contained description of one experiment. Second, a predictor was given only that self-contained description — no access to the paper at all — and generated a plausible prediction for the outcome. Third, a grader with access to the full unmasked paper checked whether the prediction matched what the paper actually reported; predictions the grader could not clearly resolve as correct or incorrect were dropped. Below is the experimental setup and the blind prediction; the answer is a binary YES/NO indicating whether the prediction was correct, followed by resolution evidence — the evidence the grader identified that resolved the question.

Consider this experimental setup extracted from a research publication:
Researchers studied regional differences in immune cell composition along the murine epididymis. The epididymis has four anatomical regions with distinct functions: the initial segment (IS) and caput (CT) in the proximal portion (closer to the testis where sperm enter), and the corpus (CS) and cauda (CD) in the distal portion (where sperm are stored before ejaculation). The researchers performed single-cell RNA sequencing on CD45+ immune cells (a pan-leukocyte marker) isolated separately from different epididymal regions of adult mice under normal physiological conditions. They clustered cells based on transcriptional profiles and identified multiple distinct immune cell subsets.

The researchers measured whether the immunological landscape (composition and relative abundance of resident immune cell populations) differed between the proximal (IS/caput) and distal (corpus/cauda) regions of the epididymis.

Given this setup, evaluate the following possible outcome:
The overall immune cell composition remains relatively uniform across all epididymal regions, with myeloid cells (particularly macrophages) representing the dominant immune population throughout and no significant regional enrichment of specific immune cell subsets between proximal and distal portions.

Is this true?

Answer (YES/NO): NO